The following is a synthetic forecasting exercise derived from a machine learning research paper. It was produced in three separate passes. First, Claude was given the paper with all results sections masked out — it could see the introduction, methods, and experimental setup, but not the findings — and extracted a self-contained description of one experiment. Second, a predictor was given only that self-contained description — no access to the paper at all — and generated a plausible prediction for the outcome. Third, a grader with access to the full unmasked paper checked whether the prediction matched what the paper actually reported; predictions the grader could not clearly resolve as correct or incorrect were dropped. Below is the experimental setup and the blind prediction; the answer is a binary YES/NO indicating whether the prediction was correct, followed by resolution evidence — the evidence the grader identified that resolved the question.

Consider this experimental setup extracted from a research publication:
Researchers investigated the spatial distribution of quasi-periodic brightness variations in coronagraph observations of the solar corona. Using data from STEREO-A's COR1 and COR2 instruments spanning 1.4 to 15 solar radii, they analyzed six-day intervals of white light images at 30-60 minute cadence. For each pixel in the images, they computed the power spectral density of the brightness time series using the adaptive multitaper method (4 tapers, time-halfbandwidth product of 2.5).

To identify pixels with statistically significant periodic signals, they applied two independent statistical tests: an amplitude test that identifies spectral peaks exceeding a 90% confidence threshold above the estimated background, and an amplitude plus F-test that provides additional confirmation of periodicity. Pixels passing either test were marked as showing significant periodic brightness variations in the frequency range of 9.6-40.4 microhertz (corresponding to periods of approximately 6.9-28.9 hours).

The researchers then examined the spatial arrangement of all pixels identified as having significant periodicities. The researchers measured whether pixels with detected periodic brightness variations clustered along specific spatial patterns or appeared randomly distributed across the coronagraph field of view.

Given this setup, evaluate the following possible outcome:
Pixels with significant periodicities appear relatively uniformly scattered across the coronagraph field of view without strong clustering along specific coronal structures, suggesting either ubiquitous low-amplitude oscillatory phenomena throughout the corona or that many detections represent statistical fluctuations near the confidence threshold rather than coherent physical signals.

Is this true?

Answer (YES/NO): NO